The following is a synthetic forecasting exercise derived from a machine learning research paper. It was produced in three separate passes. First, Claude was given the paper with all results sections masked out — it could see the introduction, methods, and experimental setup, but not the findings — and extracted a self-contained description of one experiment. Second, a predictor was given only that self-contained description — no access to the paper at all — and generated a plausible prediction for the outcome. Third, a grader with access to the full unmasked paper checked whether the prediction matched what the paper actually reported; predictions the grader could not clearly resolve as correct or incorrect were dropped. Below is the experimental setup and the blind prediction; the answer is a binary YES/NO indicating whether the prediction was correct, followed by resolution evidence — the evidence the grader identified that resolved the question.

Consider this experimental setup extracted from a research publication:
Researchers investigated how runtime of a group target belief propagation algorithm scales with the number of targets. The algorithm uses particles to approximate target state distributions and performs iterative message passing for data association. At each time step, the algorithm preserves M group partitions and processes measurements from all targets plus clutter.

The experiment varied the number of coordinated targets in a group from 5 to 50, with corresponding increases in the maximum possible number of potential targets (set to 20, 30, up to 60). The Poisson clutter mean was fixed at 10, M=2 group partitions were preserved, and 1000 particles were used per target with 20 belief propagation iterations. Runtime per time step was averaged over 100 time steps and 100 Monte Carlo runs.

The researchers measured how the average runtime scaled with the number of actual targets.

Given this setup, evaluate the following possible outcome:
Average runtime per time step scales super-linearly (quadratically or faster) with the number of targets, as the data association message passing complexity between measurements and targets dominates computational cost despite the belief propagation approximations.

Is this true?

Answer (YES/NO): YES